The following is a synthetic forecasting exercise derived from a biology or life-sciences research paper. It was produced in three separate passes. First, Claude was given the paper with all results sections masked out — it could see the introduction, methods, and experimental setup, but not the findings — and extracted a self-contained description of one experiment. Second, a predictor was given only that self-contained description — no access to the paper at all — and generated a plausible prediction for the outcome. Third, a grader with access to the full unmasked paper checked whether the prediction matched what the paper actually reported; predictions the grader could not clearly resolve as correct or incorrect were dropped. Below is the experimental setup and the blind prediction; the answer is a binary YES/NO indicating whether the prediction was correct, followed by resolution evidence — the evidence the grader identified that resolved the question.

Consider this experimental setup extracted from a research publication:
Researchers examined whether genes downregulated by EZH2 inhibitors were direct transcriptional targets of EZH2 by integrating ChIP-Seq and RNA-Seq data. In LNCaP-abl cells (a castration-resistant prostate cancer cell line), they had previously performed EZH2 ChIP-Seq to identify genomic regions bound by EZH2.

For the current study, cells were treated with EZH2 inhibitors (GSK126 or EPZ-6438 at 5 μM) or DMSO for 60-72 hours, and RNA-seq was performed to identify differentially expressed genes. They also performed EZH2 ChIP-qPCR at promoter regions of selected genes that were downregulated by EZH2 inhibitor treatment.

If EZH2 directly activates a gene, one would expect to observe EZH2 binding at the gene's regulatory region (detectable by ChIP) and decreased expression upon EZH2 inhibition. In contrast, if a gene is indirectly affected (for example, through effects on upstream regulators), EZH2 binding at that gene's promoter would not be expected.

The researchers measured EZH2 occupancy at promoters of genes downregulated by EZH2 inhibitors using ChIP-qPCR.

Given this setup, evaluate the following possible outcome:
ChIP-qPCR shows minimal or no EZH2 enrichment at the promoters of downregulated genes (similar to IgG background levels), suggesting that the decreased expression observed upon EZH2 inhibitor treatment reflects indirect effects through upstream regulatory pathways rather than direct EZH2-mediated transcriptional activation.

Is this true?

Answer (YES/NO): NO